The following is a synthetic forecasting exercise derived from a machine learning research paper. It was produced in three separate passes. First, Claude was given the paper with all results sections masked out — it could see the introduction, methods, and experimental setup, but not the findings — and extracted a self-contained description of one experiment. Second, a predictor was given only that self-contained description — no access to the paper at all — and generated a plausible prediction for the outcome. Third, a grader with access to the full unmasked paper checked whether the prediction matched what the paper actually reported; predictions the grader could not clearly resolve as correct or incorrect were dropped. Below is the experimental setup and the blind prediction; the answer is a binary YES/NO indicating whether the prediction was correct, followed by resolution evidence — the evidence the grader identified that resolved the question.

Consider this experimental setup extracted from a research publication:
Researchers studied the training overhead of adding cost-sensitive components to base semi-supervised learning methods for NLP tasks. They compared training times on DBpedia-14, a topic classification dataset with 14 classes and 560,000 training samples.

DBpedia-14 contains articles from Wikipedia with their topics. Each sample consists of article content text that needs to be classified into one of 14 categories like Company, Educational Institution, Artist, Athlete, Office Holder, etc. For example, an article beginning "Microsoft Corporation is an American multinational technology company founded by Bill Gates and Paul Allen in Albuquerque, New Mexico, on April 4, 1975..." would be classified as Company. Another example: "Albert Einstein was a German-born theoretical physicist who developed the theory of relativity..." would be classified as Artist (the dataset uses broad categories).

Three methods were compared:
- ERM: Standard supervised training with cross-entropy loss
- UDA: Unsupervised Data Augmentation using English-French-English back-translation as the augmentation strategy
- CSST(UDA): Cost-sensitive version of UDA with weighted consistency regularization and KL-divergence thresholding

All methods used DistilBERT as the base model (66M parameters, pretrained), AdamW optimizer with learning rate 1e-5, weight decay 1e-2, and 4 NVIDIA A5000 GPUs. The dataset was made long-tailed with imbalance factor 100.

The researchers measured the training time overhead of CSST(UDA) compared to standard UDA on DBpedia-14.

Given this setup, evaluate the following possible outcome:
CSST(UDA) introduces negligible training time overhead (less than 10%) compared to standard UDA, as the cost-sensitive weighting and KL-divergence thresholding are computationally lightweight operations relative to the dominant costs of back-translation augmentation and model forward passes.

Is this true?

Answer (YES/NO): NO